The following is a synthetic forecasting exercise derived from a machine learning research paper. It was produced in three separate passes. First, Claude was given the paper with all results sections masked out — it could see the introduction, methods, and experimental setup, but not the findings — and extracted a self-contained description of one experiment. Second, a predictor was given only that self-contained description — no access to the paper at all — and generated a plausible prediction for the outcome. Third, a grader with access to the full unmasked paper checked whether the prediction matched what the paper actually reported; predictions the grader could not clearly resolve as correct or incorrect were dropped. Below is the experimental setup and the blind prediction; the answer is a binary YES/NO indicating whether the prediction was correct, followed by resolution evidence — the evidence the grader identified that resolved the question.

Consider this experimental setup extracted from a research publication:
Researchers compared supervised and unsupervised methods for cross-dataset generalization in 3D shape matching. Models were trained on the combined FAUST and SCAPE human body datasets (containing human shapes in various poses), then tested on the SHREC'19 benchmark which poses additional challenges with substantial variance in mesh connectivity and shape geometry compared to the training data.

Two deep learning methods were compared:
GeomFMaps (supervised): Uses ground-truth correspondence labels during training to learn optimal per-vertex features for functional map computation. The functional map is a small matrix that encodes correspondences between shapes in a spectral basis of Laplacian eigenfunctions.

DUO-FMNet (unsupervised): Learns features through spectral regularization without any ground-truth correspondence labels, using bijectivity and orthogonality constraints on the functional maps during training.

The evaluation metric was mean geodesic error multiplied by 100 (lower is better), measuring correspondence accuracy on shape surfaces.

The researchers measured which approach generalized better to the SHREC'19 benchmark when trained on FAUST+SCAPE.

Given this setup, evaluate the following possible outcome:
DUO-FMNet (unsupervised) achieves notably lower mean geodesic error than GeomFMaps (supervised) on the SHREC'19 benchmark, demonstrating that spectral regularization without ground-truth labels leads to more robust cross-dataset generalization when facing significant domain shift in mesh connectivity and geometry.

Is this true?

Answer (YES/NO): YES